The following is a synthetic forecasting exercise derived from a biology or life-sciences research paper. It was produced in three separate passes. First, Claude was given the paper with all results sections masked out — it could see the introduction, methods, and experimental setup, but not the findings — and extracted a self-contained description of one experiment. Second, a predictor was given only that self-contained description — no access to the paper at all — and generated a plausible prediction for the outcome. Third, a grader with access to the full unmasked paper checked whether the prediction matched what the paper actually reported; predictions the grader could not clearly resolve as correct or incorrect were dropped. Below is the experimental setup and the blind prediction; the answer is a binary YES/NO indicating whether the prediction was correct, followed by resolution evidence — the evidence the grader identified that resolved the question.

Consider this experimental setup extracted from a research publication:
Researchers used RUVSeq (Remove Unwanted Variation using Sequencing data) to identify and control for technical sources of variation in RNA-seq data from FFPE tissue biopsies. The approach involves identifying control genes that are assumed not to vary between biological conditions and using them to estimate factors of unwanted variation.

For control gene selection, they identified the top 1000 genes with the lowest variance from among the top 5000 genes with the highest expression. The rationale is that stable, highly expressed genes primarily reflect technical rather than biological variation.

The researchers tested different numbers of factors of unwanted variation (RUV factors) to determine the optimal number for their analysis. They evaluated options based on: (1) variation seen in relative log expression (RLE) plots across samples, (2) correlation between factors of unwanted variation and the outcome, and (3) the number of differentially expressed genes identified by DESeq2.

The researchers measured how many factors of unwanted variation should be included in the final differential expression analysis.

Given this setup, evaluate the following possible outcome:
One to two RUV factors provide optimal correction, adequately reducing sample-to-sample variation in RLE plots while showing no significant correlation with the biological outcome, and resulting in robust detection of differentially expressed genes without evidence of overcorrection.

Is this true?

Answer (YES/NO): YES